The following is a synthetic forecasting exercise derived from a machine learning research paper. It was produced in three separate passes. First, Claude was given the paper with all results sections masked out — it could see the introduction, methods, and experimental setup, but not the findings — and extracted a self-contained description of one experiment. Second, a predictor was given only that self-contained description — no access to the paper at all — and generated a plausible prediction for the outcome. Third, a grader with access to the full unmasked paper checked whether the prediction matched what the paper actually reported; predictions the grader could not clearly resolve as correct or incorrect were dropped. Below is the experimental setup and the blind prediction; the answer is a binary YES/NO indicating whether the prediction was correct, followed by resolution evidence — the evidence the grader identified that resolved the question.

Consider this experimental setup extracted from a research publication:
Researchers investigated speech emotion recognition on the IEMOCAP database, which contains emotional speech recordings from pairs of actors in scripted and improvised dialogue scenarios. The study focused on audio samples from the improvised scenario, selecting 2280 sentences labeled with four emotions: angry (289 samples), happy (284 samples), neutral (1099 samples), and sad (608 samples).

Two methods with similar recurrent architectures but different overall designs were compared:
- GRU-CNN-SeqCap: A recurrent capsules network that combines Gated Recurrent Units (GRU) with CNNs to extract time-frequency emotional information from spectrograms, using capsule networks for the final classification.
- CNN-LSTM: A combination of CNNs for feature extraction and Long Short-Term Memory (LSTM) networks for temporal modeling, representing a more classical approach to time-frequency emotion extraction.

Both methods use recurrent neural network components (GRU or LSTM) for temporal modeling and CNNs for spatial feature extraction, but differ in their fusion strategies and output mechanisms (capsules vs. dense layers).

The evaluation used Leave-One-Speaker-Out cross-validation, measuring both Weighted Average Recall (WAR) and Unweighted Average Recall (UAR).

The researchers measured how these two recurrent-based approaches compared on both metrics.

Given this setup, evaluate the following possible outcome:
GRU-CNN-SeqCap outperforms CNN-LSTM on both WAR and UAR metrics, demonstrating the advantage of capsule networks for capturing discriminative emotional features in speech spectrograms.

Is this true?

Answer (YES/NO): YES